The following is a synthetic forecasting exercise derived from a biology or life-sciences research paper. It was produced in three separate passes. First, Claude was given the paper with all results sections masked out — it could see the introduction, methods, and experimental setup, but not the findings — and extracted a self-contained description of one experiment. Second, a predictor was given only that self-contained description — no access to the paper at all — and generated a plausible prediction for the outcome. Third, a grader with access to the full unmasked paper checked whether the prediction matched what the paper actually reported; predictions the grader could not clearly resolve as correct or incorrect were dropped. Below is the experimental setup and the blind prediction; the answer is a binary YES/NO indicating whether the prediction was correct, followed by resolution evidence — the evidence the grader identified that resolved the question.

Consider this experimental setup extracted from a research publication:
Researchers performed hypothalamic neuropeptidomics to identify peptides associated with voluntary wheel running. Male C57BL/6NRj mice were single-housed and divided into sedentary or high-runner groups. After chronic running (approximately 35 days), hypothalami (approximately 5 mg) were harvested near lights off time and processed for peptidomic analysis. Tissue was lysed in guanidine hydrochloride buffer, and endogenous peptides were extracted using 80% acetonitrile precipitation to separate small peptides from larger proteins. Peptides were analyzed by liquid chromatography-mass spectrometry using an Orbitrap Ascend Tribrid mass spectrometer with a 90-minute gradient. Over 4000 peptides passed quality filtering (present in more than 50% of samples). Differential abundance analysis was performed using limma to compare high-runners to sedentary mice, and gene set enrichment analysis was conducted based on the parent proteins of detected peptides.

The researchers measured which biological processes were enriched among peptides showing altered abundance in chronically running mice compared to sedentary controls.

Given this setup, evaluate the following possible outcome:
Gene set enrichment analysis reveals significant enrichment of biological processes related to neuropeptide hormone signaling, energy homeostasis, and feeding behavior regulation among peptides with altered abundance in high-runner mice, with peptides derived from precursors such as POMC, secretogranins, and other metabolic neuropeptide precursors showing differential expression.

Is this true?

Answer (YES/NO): NO